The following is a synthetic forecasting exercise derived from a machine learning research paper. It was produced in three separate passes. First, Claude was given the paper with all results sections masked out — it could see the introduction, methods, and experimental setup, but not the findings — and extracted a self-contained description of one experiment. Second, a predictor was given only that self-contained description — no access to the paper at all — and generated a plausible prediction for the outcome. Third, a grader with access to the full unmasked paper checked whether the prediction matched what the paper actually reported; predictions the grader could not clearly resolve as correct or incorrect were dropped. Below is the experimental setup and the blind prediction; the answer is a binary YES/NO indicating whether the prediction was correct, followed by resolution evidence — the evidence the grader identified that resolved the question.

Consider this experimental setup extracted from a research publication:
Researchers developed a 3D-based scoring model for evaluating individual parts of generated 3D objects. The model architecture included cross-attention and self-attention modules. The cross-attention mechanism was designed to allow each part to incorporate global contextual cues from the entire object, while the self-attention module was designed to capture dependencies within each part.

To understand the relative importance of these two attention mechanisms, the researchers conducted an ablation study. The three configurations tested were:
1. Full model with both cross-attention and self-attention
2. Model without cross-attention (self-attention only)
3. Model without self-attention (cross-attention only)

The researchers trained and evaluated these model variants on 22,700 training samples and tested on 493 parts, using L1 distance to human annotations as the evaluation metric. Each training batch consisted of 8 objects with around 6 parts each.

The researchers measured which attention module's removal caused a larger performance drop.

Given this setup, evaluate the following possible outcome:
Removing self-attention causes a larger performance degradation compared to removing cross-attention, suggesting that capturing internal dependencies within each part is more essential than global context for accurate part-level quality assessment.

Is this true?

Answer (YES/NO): YES